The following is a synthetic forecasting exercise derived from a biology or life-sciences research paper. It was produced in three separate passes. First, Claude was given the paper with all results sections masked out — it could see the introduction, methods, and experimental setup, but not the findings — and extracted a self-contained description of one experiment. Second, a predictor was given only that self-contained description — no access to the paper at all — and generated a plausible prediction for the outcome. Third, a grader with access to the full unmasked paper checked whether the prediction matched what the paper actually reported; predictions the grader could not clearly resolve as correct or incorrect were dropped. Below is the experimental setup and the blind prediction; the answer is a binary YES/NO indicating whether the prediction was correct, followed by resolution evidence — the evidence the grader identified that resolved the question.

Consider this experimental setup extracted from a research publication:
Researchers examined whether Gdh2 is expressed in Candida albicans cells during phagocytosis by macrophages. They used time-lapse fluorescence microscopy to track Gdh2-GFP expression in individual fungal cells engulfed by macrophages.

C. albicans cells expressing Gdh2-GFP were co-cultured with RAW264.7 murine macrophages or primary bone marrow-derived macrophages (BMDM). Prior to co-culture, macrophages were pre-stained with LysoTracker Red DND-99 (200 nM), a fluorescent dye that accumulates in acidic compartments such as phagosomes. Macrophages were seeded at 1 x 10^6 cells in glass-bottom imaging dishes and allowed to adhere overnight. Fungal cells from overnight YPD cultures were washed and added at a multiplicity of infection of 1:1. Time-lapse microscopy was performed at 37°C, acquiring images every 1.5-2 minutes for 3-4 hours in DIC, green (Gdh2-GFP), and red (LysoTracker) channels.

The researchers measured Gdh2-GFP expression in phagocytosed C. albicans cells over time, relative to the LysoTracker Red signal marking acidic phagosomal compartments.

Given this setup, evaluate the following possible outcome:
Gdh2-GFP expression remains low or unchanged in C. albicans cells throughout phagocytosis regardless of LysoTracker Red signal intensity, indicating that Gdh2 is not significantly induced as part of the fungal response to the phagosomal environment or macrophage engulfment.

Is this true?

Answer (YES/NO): NO